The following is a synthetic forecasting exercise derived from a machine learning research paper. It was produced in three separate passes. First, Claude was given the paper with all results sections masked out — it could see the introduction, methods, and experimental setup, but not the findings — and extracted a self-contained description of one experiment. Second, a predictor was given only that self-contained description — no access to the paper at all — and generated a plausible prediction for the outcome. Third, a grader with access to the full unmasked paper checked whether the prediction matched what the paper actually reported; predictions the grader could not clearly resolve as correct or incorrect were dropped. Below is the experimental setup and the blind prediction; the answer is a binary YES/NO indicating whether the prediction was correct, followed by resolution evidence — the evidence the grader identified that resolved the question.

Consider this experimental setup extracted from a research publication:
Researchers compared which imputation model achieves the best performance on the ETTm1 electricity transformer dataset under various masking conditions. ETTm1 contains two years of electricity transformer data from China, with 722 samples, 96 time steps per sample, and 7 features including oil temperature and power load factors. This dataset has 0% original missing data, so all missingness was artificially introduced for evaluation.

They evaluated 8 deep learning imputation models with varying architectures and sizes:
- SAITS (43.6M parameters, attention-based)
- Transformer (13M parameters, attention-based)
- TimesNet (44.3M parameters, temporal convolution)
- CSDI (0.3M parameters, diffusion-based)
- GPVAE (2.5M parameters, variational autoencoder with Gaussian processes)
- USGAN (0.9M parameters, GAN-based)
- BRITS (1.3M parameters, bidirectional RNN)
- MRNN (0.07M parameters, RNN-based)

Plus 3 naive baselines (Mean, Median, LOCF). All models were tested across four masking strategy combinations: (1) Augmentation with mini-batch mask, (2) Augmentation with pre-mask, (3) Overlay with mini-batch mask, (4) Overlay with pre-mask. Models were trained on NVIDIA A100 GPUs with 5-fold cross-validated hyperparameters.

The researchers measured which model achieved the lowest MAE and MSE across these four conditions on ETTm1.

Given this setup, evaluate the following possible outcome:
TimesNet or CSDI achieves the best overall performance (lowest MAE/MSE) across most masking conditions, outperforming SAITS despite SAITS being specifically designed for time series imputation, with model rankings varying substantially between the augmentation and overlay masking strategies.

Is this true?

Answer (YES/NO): YES